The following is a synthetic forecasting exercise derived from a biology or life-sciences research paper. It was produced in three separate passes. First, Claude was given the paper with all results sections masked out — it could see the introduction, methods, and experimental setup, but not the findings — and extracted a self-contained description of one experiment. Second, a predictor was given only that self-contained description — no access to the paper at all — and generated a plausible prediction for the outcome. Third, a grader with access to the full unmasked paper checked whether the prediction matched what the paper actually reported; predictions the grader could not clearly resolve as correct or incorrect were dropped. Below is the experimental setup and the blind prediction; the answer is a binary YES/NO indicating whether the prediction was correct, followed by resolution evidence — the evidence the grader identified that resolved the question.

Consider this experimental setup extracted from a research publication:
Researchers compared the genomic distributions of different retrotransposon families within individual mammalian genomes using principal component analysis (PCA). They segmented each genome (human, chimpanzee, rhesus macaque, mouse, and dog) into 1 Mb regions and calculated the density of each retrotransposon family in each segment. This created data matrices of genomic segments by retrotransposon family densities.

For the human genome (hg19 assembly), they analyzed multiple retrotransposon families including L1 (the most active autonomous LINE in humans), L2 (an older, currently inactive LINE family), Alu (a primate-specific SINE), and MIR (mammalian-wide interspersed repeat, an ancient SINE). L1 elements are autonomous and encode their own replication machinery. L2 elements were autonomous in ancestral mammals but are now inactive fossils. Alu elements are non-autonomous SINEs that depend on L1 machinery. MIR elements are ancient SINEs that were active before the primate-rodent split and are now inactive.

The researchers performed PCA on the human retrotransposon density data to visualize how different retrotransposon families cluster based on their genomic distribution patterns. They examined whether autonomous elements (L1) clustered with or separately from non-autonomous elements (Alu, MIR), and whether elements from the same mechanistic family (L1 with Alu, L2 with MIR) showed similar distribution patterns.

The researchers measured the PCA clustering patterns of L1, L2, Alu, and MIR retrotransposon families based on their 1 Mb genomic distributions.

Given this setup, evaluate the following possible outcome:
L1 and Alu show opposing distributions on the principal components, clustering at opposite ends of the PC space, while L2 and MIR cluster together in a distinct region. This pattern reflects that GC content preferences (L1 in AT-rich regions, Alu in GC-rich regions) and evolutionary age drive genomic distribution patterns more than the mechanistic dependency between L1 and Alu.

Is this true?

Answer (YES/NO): NO